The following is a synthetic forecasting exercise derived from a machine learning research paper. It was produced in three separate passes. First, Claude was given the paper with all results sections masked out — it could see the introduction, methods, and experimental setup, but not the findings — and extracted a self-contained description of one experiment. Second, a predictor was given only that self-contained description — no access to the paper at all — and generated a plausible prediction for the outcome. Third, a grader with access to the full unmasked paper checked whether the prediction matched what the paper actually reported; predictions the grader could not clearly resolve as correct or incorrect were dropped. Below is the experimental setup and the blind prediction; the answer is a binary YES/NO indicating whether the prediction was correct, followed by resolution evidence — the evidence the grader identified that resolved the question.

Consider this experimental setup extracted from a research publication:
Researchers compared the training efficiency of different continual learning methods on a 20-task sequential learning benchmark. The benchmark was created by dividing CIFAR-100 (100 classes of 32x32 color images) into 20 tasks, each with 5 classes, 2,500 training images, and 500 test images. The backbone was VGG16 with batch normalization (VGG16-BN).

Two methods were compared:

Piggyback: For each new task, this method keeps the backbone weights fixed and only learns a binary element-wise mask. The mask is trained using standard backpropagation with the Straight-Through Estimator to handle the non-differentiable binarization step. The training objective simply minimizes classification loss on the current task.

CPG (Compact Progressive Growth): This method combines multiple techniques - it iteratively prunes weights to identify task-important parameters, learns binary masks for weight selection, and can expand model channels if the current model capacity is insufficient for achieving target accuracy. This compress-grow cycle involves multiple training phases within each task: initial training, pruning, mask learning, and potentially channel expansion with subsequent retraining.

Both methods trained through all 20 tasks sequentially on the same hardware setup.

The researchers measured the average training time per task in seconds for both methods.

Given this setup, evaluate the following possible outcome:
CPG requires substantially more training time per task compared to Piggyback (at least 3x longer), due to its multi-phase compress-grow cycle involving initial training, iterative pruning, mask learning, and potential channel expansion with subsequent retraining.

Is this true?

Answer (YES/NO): YES